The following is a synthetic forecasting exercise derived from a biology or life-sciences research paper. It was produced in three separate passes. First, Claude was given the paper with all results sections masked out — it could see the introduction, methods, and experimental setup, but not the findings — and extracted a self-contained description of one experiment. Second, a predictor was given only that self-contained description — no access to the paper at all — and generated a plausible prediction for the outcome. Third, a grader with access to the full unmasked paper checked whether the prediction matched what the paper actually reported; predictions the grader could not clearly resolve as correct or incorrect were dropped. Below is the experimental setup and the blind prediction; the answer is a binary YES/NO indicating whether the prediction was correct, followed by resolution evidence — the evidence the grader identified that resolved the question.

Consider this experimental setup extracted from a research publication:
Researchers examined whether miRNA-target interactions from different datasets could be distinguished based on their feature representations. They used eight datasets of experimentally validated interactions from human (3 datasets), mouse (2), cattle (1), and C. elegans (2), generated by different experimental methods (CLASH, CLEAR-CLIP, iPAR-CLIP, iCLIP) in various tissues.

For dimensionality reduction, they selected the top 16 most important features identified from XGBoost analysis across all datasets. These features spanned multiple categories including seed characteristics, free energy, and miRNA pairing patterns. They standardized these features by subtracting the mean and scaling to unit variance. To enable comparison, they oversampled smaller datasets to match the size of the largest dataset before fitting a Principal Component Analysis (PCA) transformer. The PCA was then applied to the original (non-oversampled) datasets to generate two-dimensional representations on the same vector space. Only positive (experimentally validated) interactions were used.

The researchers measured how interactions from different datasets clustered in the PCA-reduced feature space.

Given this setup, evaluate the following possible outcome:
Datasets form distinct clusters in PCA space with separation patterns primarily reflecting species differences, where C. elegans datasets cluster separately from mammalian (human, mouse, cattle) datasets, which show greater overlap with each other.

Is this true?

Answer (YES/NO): NO